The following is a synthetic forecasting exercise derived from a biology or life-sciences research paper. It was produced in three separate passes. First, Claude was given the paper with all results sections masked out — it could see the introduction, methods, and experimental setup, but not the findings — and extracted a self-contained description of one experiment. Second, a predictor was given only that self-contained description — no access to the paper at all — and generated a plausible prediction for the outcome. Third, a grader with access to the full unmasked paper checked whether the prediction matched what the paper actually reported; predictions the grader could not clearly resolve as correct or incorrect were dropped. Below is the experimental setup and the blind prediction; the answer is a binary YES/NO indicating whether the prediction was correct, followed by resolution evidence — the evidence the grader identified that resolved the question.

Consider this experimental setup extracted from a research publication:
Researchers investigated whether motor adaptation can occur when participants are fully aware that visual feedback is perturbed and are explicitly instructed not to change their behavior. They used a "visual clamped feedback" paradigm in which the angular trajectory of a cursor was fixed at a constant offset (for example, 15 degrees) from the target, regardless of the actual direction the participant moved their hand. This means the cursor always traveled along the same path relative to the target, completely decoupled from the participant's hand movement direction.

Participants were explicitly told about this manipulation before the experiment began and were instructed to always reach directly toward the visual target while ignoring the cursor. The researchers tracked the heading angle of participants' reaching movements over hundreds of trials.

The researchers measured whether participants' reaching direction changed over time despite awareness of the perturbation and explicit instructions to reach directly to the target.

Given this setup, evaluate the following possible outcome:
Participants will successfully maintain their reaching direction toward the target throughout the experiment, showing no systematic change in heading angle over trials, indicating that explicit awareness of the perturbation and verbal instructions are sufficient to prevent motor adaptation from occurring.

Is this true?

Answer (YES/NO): NO